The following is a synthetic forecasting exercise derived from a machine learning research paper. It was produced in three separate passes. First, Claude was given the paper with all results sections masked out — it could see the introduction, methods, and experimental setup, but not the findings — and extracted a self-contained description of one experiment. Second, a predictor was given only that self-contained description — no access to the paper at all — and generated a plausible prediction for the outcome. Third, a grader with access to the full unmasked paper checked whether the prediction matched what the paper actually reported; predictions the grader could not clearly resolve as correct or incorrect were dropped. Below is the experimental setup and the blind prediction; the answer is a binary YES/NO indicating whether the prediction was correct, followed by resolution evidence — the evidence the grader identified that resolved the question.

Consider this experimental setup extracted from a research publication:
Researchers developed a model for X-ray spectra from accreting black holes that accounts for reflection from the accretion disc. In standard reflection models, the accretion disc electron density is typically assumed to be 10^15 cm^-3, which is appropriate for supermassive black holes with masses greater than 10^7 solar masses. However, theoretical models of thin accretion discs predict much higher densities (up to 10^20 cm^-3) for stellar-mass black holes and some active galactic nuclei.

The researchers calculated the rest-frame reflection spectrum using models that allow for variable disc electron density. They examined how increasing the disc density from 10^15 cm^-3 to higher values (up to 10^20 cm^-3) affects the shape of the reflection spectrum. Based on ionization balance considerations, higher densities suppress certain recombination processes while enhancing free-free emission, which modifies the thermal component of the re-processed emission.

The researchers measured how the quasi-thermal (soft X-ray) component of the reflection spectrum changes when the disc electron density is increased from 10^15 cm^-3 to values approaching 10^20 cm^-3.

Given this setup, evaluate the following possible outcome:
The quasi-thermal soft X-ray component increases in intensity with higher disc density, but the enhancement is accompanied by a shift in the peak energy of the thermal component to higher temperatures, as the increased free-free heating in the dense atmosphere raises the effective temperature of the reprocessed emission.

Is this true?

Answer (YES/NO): YES